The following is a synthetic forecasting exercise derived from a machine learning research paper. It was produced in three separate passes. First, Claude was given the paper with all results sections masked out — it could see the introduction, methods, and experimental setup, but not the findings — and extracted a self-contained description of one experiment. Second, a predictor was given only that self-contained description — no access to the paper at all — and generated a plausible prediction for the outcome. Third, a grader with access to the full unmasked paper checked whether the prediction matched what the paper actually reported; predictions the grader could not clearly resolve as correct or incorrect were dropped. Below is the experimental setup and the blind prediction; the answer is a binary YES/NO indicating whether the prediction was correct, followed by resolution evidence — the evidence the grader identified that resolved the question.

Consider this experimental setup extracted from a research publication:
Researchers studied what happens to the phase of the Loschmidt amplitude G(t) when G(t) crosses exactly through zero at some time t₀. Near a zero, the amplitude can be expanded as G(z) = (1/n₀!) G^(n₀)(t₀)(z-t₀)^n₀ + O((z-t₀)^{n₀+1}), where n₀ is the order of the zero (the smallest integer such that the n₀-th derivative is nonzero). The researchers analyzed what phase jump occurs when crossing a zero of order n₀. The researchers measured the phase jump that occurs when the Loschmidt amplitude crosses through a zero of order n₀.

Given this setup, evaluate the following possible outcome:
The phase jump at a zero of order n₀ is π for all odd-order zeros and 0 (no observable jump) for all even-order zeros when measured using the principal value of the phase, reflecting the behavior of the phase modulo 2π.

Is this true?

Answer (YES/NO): YES